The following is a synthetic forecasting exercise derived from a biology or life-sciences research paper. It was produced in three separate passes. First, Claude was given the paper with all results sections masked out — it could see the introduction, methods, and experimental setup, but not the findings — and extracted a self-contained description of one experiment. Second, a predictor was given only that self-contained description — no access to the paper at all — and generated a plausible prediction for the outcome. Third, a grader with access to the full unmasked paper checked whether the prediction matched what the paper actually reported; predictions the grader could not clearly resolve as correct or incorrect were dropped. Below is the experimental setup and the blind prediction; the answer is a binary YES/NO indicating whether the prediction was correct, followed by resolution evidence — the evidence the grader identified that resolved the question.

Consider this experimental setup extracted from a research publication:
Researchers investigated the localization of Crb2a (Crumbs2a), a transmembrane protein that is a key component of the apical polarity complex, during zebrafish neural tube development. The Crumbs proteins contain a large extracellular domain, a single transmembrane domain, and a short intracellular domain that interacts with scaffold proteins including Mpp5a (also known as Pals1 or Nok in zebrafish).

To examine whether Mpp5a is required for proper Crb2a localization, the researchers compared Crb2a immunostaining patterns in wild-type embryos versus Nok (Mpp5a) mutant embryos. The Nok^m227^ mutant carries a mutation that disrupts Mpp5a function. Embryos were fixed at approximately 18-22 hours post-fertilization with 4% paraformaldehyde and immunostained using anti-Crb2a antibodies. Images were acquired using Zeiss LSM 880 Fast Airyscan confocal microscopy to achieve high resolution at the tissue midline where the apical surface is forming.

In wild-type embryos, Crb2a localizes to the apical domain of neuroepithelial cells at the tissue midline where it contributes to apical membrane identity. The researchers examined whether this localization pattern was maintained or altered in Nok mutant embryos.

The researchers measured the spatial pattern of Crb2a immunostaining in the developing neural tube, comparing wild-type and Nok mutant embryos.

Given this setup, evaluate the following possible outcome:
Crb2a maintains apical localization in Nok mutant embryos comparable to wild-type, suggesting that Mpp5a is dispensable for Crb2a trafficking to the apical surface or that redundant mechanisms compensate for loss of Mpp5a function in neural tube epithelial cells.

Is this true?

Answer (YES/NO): NO